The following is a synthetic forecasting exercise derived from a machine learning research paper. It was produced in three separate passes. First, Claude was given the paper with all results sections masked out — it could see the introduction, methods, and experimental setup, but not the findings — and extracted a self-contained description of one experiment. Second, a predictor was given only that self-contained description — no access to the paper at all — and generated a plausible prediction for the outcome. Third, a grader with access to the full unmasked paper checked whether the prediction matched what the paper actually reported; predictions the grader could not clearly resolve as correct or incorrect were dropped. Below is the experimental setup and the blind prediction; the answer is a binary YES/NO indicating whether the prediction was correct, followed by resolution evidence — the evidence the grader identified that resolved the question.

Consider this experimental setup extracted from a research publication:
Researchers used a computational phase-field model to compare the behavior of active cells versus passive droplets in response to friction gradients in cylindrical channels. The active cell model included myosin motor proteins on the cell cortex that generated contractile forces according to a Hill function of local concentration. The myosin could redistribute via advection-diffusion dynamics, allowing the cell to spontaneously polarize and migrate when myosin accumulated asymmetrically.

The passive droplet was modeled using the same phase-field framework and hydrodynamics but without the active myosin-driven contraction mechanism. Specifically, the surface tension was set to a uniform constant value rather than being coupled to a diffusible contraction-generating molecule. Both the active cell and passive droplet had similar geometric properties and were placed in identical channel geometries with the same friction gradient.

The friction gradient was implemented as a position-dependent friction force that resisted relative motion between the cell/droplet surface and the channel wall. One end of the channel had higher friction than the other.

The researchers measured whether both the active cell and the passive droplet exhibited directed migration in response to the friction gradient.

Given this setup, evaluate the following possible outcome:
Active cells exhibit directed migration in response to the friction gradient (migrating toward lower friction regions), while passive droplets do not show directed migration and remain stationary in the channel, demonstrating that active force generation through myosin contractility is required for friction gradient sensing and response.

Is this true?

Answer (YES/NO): NO